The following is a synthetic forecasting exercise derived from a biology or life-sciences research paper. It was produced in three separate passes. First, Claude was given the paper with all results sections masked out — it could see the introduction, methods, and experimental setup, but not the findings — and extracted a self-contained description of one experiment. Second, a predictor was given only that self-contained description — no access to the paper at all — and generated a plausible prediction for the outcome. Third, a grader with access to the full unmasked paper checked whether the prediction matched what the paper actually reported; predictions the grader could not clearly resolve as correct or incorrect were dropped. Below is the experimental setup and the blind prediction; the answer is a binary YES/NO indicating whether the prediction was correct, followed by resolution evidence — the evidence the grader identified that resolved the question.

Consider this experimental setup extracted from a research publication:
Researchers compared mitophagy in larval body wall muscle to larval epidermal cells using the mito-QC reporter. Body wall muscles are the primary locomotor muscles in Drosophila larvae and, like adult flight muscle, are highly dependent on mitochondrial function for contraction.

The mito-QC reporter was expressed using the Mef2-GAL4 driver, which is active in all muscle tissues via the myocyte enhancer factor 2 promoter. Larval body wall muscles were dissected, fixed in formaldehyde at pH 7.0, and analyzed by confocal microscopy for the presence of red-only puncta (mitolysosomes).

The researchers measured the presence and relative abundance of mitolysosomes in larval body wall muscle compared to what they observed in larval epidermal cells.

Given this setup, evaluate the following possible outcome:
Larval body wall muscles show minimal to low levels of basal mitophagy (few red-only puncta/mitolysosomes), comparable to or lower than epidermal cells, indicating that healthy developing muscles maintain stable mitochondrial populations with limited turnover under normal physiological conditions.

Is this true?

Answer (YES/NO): YES